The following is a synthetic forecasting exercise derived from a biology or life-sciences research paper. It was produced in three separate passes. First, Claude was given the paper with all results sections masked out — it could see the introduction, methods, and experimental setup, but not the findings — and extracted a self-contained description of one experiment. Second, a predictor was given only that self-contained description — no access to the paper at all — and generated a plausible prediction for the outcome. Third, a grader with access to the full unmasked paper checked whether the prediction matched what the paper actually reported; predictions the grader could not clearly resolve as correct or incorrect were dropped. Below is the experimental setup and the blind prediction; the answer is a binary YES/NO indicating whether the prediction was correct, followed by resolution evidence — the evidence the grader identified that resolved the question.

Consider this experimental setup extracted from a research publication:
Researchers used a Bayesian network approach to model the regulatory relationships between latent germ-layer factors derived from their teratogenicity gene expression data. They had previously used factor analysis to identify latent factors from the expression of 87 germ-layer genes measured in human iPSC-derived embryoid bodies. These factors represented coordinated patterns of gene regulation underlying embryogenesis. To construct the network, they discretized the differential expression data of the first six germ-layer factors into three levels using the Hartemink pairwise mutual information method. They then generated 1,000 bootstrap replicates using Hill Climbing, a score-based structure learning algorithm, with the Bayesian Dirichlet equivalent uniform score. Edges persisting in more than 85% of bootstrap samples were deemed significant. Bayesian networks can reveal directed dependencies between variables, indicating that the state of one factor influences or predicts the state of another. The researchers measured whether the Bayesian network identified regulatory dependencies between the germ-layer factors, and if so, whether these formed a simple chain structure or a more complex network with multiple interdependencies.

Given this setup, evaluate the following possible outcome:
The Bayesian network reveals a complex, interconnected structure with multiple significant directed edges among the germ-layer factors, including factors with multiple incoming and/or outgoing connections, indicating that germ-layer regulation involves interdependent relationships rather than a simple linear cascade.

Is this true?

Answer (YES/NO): YES